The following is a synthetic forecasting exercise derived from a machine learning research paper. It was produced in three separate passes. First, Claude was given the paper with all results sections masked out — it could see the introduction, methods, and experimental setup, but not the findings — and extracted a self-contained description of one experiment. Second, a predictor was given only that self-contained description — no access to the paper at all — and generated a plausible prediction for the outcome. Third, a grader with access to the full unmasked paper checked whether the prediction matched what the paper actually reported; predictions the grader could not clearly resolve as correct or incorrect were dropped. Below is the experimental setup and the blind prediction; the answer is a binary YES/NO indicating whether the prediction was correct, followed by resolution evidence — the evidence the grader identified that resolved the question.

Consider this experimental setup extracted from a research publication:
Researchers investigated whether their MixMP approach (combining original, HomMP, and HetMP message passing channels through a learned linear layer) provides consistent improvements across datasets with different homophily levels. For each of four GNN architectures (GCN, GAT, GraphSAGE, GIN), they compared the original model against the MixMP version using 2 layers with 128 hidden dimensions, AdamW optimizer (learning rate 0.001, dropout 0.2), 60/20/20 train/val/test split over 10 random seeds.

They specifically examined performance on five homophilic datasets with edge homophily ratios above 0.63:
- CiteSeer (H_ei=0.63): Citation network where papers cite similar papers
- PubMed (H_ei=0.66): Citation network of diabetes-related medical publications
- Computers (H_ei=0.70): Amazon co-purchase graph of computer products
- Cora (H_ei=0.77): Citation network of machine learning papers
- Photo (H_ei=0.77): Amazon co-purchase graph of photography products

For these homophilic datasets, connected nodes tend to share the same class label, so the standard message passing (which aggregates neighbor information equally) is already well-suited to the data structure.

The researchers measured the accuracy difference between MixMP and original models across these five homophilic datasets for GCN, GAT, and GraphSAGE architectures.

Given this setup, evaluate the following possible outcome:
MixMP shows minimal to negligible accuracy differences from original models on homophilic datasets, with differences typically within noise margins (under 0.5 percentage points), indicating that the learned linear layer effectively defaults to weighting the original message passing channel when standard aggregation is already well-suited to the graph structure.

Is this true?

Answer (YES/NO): YES